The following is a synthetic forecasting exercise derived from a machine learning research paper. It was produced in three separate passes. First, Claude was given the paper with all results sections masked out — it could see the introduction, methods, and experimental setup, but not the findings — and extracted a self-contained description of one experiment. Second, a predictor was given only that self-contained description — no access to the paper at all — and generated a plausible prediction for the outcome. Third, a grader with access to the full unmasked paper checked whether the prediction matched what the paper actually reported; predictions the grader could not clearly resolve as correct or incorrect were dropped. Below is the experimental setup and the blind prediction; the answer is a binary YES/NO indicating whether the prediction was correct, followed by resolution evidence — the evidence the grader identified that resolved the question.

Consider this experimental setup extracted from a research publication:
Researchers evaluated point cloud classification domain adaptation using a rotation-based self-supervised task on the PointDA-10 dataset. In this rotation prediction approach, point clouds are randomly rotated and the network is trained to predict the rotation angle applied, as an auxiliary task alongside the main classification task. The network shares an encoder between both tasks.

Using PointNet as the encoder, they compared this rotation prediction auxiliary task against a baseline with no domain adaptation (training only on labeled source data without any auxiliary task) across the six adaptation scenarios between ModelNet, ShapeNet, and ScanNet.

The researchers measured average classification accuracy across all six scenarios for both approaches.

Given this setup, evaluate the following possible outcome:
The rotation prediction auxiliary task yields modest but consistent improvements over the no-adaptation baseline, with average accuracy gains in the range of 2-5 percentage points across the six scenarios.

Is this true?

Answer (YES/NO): NO